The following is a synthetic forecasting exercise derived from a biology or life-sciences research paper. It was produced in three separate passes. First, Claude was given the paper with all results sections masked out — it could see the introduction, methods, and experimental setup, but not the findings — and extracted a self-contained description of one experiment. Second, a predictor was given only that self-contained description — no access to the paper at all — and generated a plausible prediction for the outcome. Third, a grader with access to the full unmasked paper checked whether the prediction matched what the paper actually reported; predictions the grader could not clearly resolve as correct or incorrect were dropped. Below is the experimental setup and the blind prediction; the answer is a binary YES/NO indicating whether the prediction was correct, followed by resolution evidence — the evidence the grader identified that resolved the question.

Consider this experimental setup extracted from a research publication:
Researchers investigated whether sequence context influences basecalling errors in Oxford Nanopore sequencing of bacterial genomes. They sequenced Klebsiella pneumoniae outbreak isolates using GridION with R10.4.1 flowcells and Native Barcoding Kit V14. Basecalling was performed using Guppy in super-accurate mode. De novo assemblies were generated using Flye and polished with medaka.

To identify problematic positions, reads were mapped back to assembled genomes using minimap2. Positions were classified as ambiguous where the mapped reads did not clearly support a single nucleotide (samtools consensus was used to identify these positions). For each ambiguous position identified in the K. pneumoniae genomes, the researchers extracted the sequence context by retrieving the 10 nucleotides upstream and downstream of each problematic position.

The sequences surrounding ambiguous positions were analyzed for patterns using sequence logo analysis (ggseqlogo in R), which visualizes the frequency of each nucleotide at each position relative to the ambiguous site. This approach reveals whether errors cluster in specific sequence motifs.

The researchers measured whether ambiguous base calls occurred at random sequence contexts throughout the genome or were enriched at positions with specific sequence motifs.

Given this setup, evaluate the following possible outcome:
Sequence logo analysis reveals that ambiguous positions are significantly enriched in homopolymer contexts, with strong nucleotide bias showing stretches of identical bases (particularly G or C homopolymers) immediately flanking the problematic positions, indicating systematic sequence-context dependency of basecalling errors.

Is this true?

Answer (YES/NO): NO